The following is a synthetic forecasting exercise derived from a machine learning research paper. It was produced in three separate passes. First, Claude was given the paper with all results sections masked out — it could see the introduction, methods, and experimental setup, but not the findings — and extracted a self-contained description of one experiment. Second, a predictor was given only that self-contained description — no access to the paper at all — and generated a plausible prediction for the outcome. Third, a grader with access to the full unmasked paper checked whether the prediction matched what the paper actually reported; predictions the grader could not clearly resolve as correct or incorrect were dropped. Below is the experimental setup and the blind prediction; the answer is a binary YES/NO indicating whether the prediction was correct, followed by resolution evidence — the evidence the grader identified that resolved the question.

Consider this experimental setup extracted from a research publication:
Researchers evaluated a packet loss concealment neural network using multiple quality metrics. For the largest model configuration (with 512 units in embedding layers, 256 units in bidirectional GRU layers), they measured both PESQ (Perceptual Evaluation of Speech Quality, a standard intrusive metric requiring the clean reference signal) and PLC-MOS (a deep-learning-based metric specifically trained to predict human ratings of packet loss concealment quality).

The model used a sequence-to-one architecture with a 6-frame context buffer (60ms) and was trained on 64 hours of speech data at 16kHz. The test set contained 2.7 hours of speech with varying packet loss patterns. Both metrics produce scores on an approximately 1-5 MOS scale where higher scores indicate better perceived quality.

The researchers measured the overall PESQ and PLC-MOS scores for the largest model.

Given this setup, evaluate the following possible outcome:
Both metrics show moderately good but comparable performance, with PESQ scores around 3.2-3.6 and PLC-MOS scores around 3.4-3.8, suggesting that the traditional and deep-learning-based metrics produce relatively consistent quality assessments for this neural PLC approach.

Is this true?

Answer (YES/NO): NO